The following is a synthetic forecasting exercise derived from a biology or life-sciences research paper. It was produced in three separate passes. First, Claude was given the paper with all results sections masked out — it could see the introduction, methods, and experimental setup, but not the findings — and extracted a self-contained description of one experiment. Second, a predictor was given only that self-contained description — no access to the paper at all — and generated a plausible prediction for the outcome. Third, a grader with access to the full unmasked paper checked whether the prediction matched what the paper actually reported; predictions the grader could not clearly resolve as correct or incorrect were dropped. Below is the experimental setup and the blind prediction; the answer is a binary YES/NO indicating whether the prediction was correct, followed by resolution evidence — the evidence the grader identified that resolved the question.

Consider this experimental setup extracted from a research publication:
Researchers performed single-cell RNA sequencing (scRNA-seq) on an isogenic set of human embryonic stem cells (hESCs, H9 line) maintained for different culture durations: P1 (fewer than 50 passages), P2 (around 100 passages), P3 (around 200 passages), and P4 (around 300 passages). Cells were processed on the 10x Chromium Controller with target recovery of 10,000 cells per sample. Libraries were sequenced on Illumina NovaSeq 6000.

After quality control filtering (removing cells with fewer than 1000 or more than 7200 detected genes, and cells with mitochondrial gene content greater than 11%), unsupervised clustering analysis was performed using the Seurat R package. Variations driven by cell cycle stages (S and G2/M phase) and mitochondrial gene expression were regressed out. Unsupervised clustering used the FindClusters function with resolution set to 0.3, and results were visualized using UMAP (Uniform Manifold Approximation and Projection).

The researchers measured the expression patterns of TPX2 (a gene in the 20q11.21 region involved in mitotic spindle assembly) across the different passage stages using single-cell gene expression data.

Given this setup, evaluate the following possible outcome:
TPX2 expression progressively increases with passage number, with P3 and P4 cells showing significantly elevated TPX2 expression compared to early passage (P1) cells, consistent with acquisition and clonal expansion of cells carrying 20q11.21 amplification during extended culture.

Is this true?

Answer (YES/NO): YES